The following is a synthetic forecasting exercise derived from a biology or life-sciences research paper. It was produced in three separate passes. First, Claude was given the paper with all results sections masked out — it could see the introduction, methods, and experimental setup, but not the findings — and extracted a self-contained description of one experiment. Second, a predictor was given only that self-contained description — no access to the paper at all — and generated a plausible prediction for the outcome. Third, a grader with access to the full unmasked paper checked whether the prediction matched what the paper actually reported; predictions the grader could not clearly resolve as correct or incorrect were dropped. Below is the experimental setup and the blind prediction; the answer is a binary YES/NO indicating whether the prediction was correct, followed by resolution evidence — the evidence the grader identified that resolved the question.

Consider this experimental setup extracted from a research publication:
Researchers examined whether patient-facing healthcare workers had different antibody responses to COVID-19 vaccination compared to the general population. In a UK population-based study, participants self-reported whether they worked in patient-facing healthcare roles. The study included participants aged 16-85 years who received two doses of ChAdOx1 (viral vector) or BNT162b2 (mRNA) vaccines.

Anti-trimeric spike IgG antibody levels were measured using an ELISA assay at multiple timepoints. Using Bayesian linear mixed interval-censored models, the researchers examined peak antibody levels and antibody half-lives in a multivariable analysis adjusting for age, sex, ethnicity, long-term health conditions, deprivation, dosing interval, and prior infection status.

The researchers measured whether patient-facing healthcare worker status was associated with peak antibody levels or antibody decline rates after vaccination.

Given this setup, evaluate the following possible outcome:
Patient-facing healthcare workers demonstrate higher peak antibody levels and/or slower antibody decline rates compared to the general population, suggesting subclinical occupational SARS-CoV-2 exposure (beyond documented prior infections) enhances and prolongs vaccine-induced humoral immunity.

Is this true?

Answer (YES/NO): NO